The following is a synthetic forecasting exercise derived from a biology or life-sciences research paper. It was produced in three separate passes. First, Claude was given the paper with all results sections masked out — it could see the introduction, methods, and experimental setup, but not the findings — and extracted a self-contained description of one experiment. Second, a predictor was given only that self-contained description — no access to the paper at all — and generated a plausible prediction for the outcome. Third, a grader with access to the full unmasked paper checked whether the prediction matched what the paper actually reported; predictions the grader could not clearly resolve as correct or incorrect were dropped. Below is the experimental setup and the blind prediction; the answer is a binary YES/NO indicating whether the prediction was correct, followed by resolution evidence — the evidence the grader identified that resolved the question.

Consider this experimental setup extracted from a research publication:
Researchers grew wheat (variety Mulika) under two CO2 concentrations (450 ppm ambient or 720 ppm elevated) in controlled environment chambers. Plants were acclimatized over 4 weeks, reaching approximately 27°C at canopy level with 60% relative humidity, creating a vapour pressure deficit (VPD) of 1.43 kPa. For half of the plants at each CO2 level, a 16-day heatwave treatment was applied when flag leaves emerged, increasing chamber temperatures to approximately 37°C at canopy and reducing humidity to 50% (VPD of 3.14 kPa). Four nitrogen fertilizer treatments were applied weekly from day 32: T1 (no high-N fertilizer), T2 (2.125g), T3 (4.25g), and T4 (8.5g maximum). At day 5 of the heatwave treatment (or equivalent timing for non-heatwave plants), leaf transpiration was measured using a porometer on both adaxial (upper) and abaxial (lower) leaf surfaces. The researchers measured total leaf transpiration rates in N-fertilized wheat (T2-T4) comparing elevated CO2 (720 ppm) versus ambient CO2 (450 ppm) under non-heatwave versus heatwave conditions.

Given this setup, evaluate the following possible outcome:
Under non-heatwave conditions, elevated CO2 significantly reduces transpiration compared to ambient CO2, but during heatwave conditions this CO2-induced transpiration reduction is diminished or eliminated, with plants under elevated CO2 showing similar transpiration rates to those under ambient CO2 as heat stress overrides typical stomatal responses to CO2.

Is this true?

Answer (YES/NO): NO